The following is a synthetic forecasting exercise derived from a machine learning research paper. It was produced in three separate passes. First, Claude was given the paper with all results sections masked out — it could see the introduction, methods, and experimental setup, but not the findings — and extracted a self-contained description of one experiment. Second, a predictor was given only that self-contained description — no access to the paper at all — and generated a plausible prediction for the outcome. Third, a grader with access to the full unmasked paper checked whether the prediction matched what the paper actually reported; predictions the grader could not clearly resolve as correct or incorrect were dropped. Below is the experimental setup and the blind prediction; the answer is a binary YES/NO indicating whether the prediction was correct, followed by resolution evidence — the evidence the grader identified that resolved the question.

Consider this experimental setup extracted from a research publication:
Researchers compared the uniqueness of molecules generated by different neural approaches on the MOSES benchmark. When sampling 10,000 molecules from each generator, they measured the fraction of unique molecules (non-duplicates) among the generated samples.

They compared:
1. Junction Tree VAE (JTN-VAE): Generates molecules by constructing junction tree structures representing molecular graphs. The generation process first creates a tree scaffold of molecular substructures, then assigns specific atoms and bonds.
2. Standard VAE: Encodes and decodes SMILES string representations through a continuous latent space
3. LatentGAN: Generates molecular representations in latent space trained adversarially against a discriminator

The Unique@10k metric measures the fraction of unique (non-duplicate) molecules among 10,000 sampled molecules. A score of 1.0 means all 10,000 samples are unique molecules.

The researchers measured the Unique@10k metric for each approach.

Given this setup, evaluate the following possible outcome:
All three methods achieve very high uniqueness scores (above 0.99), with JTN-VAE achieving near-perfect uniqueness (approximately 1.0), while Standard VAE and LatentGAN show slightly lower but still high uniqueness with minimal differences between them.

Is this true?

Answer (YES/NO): YES